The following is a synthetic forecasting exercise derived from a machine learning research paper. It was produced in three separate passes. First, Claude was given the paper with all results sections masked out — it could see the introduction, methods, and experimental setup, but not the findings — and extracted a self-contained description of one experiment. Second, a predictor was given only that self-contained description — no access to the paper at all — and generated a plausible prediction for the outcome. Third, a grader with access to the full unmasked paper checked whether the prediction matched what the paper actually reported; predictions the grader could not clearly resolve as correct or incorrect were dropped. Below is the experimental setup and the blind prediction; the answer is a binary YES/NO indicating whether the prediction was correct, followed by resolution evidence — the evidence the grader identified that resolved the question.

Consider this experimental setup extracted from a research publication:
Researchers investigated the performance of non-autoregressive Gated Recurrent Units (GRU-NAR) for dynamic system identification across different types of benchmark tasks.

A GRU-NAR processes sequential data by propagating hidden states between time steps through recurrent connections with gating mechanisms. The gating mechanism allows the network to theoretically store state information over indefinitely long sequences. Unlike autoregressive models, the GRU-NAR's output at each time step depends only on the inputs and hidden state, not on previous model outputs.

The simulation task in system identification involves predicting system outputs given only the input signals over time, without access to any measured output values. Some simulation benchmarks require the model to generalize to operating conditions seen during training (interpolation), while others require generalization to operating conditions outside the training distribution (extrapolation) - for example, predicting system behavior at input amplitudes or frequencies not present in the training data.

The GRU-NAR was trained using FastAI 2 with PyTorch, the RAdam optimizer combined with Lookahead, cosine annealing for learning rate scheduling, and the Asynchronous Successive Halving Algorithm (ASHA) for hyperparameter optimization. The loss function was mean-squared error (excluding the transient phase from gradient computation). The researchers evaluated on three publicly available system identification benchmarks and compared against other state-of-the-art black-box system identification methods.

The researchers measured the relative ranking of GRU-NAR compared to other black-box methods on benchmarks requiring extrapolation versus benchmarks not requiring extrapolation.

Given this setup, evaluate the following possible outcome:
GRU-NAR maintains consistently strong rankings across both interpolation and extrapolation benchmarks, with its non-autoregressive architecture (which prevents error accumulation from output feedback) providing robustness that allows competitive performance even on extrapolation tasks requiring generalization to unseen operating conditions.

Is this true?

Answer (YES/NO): NO